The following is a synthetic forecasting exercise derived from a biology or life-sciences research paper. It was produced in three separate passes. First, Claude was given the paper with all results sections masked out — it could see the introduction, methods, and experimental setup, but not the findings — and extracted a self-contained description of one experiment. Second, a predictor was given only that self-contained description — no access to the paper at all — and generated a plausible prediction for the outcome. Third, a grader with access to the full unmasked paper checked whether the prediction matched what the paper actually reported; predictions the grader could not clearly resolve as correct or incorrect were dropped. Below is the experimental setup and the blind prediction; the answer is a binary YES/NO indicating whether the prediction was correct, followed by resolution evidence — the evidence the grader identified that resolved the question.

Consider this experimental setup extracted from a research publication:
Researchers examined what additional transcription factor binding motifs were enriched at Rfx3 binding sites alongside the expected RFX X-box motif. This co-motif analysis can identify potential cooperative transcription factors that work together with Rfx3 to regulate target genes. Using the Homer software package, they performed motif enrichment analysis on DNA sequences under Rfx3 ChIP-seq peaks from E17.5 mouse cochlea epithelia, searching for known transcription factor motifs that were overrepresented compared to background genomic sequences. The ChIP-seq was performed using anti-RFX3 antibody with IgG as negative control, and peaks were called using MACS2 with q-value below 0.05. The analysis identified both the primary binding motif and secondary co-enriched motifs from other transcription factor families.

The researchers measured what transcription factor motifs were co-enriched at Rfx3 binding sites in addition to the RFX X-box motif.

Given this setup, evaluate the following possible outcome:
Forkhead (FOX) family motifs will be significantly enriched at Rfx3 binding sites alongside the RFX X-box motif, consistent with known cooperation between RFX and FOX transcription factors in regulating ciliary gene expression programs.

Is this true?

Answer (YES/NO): YES